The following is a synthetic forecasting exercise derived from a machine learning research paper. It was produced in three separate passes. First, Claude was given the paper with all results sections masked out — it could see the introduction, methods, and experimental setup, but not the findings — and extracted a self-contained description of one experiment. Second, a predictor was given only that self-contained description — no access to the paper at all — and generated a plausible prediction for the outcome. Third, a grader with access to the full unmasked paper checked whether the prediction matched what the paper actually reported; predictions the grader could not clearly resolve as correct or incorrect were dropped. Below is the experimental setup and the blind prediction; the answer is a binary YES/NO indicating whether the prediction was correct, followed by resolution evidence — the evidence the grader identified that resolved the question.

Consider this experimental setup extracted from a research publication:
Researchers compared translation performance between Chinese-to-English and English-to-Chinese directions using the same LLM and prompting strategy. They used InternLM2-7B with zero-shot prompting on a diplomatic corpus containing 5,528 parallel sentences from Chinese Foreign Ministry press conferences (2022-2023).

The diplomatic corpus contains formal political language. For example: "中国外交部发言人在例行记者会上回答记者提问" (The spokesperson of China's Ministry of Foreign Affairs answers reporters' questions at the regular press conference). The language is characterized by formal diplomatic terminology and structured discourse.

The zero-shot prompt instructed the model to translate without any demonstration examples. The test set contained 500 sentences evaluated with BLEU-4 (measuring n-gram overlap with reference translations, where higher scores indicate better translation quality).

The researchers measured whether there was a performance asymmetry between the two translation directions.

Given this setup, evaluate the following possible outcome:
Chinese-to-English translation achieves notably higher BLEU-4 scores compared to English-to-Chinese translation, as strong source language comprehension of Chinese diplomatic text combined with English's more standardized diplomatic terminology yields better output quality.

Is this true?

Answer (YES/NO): YES